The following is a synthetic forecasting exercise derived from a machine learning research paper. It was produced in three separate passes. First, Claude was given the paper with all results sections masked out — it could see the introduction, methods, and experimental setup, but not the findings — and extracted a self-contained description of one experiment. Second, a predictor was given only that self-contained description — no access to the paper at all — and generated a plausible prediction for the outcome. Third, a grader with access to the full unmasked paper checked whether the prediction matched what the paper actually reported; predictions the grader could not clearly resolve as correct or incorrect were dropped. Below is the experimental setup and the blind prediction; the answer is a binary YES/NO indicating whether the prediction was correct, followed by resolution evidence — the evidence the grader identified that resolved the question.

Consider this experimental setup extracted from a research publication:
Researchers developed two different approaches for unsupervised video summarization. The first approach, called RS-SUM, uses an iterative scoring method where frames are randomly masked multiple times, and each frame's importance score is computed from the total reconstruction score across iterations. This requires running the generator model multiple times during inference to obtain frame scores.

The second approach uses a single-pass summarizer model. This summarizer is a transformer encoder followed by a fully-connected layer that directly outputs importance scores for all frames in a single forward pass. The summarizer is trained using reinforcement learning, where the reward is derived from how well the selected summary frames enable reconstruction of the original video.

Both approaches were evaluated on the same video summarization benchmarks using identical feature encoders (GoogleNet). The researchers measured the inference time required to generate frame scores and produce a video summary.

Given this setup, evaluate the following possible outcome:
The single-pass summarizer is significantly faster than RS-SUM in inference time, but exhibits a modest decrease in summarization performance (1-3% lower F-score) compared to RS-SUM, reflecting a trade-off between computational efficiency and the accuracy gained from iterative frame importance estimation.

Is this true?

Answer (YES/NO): NO